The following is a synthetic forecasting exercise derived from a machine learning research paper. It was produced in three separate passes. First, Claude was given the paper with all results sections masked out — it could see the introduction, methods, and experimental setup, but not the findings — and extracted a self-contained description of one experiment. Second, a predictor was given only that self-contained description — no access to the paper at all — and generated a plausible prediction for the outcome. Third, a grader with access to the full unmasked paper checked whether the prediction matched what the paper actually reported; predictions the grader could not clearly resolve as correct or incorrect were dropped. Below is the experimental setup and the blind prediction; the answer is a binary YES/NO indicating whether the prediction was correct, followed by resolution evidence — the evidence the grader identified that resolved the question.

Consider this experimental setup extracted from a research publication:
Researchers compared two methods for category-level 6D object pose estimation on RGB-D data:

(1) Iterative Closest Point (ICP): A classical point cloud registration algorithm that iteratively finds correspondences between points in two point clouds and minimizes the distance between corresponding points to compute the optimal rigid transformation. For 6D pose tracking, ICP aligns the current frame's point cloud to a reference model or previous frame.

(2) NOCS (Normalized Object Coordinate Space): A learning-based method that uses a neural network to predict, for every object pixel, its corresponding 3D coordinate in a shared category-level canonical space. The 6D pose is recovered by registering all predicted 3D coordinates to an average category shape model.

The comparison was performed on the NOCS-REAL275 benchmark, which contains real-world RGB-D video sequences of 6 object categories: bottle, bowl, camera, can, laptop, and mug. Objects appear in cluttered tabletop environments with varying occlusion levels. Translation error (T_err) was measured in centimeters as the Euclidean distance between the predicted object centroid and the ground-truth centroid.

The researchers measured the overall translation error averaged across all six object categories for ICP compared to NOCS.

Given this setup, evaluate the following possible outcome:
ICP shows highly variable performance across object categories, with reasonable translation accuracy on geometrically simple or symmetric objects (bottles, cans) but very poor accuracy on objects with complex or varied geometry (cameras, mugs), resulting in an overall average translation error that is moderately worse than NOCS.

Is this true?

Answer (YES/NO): NO